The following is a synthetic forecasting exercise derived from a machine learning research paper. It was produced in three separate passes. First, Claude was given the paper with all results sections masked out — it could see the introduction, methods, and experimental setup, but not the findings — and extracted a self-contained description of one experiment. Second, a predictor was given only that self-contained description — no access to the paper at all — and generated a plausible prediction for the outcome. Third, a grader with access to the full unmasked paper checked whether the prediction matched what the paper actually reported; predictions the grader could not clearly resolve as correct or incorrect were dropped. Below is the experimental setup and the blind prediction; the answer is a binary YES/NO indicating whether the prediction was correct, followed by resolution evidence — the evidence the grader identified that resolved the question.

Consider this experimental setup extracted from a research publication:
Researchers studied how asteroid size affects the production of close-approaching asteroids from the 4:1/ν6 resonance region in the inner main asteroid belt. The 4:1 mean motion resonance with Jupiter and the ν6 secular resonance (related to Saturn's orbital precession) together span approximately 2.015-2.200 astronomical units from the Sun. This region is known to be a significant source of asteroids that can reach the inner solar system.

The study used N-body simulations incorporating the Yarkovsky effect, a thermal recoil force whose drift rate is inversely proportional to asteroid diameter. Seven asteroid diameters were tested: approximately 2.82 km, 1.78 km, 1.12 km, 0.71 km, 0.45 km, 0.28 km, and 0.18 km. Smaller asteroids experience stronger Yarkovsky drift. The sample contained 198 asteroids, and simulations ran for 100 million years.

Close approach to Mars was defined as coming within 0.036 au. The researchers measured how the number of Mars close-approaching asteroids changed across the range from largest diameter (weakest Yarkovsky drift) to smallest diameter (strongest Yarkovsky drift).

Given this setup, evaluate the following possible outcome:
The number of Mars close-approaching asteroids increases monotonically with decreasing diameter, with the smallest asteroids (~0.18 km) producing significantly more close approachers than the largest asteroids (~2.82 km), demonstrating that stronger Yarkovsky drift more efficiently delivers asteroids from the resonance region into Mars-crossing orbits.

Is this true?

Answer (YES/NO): NO